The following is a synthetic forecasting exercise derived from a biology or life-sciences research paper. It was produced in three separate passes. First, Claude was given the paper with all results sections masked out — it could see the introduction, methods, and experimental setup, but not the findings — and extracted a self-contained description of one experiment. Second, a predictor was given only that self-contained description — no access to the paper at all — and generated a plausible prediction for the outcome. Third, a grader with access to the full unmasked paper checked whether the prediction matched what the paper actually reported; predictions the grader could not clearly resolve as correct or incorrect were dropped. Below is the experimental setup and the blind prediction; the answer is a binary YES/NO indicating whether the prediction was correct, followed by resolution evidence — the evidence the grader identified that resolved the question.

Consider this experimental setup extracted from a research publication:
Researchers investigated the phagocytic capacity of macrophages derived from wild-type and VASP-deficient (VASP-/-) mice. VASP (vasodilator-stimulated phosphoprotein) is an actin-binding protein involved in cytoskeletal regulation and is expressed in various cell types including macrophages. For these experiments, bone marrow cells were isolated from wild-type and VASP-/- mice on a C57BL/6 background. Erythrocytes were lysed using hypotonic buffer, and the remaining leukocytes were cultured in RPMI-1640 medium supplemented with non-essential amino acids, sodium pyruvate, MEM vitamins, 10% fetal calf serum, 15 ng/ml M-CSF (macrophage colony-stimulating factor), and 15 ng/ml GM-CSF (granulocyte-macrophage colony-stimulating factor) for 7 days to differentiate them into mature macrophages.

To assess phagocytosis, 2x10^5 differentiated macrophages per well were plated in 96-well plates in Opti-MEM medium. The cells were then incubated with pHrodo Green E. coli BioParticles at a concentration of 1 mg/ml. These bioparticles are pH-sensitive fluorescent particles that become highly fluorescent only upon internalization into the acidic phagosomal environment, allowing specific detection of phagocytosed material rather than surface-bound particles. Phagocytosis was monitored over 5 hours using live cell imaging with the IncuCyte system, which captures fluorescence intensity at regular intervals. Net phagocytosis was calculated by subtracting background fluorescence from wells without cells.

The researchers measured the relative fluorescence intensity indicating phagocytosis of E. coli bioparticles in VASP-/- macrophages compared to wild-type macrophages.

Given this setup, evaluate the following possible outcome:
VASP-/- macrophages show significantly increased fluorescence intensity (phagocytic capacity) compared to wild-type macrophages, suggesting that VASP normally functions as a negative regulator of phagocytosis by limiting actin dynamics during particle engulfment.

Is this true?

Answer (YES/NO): NO